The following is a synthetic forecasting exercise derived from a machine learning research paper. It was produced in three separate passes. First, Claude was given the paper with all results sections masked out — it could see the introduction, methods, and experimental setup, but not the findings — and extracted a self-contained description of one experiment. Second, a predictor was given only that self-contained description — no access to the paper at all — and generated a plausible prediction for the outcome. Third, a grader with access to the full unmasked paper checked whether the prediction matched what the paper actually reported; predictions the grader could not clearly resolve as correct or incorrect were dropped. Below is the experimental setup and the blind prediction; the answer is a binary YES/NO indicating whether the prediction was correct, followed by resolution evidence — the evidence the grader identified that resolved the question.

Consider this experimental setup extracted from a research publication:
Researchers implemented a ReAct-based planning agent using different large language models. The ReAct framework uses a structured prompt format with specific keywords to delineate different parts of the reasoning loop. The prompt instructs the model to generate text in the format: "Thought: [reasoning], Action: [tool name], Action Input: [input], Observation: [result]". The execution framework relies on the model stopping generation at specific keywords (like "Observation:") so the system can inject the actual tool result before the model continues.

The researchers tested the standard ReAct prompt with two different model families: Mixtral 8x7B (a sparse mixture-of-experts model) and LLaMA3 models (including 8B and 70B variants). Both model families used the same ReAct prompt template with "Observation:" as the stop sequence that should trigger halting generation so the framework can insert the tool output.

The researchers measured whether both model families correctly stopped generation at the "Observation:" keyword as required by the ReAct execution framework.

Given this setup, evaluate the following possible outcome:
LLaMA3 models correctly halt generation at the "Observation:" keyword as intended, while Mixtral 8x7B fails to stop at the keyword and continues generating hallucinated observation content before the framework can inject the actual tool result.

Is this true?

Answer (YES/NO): NO